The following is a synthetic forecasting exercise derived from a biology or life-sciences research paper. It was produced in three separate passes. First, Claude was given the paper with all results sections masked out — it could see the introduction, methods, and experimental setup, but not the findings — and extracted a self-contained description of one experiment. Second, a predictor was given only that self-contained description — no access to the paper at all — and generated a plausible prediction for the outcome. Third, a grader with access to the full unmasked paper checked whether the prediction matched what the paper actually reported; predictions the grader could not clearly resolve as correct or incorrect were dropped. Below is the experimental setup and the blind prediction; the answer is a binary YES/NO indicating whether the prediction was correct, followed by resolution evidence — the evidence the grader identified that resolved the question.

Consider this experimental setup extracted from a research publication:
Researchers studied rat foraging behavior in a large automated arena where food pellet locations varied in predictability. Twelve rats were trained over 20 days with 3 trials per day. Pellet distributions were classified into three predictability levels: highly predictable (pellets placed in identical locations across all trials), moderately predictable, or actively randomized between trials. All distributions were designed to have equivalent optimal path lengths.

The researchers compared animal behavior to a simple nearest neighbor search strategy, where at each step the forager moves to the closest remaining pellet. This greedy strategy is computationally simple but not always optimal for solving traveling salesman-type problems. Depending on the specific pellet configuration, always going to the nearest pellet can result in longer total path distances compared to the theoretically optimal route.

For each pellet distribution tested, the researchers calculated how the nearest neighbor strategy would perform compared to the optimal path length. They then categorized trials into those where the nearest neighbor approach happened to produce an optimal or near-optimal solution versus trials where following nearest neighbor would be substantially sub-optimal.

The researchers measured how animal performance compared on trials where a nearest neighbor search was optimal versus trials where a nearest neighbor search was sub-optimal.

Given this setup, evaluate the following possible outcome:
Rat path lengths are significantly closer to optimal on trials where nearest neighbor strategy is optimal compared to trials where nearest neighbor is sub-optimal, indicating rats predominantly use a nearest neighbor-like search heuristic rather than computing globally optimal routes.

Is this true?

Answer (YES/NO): YES